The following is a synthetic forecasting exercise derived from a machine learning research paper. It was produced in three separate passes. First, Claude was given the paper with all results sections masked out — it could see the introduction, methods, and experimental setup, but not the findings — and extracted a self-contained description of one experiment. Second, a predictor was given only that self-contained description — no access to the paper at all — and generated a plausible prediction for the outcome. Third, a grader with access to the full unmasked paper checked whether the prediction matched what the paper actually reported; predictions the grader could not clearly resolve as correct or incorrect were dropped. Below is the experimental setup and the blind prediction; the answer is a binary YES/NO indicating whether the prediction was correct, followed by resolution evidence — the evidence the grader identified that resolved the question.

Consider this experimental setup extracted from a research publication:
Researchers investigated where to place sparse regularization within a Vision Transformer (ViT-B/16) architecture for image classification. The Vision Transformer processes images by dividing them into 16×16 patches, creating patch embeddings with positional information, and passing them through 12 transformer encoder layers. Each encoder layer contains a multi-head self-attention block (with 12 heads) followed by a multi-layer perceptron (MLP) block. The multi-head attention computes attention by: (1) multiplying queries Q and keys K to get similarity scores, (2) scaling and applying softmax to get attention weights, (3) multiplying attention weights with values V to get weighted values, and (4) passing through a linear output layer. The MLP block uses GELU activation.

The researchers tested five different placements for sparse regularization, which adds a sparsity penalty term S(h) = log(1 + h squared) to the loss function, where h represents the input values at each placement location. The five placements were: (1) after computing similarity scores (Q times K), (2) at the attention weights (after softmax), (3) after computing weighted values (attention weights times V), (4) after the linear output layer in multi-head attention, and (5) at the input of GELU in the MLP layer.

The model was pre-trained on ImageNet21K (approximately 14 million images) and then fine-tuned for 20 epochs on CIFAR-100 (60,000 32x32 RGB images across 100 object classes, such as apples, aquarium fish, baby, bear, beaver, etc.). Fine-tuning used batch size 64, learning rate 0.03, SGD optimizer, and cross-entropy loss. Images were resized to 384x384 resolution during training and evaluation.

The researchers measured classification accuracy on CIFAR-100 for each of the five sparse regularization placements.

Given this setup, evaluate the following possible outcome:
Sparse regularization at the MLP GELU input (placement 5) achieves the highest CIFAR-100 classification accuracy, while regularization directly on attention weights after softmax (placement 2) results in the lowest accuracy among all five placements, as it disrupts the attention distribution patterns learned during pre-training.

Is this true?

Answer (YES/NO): NO